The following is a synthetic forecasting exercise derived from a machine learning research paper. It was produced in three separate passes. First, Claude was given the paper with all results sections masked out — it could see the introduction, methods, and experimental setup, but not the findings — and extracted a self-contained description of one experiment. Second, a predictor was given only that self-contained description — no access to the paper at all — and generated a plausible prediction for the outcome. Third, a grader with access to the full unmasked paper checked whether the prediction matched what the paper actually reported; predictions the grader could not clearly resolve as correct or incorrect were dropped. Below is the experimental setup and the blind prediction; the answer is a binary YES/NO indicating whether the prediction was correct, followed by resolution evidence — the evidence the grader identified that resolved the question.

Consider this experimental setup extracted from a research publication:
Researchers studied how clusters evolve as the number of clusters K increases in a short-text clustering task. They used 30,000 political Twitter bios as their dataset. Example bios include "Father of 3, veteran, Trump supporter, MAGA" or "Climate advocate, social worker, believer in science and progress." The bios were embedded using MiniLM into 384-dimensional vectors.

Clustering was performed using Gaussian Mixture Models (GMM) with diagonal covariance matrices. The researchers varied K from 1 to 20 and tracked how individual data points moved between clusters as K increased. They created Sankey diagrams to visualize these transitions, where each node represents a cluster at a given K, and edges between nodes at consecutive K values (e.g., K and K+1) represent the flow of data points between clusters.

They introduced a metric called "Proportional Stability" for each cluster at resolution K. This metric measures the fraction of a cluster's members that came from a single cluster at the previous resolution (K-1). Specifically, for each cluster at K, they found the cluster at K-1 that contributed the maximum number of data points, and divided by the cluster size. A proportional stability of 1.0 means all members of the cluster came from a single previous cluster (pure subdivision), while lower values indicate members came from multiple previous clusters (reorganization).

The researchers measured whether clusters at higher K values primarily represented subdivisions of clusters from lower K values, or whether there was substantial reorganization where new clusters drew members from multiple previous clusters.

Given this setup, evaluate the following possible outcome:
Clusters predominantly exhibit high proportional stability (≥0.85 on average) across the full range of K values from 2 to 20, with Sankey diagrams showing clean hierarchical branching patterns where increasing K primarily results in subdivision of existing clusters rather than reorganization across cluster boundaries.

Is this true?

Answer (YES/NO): NO